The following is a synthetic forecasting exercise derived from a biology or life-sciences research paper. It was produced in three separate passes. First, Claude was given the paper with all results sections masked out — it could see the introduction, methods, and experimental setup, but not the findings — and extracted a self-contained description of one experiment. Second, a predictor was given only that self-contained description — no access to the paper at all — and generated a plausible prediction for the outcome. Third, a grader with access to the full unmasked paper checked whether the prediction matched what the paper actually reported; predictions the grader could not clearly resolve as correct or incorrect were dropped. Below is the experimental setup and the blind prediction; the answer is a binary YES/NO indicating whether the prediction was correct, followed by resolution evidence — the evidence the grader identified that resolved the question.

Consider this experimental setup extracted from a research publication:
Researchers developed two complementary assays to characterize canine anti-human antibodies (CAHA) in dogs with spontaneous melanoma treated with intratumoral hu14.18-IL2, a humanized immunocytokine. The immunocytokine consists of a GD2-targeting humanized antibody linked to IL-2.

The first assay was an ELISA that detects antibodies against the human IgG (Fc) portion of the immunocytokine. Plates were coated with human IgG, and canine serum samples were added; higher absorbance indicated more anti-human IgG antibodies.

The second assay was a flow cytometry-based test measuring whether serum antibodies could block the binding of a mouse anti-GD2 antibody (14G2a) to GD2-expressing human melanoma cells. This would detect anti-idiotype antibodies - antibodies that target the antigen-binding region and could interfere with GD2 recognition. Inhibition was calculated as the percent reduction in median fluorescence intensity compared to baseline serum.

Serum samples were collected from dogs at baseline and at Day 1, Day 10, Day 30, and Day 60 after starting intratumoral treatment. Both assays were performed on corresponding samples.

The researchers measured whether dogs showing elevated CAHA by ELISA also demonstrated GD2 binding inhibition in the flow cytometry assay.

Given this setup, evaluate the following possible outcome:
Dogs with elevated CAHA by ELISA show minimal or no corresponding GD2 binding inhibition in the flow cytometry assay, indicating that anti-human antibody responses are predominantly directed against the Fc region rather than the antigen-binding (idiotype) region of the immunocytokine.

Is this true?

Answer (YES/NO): NO